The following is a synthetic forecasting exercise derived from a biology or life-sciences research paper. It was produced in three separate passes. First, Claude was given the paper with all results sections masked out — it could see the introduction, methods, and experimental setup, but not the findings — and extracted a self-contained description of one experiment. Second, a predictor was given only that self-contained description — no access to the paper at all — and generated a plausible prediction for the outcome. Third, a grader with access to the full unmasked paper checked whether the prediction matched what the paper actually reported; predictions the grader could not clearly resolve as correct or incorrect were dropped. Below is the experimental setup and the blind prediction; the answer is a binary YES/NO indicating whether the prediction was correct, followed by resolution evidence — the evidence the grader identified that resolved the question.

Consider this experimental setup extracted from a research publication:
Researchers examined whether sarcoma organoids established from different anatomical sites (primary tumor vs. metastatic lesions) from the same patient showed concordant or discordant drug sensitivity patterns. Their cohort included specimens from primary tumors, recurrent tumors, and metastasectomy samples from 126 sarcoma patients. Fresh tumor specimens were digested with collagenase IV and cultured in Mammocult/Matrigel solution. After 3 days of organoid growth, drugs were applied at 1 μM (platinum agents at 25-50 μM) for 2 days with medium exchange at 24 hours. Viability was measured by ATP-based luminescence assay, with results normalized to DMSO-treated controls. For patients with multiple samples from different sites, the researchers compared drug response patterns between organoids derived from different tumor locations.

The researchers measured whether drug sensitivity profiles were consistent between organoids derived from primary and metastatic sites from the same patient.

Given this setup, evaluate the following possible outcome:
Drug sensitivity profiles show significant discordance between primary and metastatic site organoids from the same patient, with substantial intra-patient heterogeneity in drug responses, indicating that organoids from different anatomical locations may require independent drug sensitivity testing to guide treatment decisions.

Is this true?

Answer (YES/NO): NO